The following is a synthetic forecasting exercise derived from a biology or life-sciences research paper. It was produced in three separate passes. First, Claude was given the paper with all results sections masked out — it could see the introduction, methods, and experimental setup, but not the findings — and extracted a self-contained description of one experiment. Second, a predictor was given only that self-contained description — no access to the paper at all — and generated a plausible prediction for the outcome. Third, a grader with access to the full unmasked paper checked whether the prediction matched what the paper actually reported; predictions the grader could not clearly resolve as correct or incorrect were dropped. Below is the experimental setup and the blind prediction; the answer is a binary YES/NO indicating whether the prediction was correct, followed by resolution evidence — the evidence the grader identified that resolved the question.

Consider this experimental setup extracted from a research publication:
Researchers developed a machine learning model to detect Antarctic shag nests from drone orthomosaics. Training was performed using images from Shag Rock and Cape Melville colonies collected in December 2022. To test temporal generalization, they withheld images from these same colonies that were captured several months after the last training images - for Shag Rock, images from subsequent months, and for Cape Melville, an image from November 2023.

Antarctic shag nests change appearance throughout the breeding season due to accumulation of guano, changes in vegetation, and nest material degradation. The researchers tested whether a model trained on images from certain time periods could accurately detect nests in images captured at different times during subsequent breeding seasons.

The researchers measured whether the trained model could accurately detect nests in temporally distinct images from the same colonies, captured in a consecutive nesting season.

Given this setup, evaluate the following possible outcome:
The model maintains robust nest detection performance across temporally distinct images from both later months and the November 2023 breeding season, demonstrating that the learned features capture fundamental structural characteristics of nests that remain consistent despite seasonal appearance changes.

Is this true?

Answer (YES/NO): YES